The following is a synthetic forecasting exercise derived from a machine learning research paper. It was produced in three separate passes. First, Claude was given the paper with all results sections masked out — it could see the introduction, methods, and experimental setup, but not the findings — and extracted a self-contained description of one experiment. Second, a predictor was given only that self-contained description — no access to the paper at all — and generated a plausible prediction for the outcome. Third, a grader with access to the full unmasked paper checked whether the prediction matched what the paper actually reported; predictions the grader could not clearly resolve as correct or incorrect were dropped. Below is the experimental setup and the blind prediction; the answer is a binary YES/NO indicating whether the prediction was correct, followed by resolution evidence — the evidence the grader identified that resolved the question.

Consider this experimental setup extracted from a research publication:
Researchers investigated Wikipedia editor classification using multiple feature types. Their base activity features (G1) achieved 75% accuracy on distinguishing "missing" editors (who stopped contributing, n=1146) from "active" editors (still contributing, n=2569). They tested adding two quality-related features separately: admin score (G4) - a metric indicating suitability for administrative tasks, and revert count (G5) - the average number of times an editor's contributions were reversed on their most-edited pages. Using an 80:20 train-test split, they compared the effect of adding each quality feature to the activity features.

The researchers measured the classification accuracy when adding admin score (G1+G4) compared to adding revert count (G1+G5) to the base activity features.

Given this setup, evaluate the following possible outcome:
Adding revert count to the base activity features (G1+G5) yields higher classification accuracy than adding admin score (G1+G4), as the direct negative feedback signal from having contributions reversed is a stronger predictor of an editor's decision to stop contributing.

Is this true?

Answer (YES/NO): NO